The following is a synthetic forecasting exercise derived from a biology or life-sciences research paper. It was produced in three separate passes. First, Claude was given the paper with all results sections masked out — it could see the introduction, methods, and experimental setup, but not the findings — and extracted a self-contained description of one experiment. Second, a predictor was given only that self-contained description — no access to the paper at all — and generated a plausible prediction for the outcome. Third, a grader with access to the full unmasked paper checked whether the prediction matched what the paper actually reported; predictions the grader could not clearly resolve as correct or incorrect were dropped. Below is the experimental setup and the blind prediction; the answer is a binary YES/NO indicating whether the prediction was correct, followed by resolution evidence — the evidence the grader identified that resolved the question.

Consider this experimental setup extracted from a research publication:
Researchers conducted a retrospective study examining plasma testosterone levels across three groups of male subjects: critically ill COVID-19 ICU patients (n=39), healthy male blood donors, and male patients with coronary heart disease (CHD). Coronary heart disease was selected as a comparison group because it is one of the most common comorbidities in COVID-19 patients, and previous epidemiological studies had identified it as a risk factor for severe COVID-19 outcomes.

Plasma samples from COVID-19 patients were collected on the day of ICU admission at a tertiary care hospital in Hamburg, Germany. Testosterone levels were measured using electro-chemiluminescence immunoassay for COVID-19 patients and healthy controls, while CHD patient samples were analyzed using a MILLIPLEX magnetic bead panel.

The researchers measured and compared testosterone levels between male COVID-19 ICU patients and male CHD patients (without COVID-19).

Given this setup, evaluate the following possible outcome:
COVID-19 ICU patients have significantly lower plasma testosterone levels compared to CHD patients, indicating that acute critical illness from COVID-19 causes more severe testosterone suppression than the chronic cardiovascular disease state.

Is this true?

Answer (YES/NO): YES